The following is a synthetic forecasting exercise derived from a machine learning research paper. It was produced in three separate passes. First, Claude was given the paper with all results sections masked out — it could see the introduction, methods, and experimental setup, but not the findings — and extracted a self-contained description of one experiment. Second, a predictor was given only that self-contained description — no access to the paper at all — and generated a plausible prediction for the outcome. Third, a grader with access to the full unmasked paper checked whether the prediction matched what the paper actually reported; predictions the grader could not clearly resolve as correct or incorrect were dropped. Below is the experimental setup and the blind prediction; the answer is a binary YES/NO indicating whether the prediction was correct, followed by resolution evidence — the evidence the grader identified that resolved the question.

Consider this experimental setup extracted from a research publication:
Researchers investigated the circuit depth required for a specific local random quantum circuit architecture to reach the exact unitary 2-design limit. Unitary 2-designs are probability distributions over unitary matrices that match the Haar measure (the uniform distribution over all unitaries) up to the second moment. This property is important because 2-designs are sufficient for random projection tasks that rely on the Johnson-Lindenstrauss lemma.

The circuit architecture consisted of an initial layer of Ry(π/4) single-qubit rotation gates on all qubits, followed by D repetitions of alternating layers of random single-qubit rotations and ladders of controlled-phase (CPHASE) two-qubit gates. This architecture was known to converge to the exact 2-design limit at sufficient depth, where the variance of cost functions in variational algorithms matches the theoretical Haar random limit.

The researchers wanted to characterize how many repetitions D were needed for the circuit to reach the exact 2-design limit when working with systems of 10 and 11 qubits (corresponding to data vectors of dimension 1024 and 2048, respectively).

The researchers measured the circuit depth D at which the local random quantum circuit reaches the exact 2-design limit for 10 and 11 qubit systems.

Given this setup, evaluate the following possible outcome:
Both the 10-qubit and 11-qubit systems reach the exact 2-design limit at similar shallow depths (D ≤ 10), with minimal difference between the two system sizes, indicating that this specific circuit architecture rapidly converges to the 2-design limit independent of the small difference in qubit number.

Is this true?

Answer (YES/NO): NO